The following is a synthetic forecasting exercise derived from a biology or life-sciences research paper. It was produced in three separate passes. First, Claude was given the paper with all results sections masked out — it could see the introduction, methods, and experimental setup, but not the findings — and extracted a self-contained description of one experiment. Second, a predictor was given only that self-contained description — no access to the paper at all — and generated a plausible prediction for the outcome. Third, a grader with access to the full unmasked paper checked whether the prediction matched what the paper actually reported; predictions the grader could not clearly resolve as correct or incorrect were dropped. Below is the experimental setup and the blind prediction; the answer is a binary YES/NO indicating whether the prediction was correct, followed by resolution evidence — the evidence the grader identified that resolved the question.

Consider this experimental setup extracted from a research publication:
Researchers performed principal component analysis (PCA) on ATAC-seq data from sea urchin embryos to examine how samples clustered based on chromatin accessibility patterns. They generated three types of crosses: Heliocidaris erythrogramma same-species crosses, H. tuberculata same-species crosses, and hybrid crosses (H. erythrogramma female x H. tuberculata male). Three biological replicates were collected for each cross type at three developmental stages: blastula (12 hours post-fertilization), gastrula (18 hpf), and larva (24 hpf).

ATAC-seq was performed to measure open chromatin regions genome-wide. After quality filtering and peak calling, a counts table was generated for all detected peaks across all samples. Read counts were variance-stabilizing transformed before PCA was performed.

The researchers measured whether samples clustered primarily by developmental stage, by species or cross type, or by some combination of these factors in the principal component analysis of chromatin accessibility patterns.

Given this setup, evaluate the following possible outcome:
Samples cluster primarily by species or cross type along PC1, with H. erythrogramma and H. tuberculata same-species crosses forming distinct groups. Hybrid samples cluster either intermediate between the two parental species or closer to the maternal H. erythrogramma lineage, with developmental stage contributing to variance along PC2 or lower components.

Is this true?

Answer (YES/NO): NO